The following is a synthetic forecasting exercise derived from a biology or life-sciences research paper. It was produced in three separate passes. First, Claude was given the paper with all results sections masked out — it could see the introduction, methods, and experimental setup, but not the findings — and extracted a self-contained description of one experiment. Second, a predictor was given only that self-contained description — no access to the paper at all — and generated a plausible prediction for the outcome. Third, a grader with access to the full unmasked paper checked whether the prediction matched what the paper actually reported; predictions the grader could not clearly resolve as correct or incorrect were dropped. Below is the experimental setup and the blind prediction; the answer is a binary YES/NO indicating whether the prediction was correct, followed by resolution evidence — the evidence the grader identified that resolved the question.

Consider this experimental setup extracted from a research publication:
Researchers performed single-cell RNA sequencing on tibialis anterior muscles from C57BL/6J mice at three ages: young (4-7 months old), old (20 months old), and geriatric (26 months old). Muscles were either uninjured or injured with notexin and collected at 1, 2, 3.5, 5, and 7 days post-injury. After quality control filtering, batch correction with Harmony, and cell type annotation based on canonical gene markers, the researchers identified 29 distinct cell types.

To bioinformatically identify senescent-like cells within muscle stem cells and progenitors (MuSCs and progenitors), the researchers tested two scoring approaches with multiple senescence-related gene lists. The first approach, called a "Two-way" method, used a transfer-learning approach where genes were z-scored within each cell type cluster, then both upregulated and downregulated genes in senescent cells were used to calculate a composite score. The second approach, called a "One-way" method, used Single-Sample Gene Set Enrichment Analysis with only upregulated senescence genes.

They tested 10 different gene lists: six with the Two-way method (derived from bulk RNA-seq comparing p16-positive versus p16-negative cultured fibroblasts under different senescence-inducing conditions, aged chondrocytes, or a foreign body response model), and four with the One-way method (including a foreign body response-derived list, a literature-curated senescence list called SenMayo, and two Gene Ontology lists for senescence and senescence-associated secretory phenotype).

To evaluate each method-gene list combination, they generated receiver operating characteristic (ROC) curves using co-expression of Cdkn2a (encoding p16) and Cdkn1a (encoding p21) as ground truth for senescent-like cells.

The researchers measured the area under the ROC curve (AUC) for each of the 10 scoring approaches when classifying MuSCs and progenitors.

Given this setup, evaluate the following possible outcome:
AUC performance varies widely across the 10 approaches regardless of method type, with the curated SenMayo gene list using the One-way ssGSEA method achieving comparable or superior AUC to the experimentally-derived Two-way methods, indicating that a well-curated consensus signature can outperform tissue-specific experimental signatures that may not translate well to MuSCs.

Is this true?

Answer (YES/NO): NO